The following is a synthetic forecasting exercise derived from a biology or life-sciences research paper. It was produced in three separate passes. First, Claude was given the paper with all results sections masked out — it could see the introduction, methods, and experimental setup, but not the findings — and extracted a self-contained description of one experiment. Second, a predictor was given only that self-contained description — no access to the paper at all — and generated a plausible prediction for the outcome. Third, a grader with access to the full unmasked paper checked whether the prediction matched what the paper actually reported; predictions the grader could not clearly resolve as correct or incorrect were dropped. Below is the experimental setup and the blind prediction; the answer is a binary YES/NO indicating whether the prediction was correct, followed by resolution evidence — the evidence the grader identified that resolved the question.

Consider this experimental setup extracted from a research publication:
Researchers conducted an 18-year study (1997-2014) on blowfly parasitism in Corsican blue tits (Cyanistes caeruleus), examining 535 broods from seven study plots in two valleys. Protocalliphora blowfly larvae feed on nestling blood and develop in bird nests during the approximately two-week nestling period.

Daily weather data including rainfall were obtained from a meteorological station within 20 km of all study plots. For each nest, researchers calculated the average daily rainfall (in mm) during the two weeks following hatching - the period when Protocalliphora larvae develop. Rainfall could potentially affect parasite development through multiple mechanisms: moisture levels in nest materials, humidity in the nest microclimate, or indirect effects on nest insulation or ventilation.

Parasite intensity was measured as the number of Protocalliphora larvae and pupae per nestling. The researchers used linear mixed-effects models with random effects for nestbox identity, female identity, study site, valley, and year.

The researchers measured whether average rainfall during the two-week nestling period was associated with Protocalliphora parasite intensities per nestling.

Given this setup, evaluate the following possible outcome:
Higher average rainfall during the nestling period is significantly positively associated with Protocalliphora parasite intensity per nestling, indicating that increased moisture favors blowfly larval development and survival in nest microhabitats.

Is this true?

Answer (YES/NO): NO